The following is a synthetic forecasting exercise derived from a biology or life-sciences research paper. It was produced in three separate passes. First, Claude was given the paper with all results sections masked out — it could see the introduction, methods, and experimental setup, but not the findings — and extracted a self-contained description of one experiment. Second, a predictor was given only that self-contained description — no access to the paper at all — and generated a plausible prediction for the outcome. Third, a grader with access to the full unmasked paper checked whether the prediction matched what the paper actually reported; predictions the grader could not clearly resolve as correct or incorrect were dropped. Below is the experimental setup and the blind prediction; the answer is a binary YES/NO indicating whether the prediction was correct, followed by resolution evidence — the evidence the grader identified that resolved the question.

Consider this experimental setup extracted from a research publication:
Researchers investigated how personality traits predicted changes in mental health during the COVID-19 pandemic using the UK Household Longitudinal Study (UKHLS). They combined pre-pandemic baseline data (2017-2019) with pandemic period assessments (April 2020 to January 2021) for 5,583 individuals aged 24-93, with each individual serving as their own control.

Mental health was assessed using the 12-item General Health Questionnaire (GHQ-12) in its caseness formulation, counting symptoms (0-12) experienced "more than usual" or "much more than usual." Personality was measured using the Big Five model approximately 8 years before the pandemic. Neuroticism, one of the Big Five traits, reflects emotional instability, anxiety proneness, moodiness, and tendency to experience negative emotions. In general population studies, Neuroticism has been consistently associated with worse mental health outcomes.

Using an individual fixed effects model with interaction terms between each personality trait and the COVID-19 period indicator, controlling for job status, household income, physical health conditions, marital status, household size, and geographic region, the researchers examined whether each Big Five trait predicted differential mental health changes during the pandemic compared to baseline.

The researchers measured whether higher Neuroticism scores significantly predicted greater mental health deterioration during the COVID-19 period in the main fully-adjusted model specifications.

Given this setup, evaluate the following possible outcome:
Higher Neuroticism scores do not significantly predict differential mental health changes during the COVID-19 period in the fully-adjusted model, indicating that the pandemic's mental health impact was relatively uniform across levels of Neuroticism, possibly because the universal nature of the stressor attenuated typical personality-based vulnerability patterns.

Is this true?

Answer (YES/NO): YES